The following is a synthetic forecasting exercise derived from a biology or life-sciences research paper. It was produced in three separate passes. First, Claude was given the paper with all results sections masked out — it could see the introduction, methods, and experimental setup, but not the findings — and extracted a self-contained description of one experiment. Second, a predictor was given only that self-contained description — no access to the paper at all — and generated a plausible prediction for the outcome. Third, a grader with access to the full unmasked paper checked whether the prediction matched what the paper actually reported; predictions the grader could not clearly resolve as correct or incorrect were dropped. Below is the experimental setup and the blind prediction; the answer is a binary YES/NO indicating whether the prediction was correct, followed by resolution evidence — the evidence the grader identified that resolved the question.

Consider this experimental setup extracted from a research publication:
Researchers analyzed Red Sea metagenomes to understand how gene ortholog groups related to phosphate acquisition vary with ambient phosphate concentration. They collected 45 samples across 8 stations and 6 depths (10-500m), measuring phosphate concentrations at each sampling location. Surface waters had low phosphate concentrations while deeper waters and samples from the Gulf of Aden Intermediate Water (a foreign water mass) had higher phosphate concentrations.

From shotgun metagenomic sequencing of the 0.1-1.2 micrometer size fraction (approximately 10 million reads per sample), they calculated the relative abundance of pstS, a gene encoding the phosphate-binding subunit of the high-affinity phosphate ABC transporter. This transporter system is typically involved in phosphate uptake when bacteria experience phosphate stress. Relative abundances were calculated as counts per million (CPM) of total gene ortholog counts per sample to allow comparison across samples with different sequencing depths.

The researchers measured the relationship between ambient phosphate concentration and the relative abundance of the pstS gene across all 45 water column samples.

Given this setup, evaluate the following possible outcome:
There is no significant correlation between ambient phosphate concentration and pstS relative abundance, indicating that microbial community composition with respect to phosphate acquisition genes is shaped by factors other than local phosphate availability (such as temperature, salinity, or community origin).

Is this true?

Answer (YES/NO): NO